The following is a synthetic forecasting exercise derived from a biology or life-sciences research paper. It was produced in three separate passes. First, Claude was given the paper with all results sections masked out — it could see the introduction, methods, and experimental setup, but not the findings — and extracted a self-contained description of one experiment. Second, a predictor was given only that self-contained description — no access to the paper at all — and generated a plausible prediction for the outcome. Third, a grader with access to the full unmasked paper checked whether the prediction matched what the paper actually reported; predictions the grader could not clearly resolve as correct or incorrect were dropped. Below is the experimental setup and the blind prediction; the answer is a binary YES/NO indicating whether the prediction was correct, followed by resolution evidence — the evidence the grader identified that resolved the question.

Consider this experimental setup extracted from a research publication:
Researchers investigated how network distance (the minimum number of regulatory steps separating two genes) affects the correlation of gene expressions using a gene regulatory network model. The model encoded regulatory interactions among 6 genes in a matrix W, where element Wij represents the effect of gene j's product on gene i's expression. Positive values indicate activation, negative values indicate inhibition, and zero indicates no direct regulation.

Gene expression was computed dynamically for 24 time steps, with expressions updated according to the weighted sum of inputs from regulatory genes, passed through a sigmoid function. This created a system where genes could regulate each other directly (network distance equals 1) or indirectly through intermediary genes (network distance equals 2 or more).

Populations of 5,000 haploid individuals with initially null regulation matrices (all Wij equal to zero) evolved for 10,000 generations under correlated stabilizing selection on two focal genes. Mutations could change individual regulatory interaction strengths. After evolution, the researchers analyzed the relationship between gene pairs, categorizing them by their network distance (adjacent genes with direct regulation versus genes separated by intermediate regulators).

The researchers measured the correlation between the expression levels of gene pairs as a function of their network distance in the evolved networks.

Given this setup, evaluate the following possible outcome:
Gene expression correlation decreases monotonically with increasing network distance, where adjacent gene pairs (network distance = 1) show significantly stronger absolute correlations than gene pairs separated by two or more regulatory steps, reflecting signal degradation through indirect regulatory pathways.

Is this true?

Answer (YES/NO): YES